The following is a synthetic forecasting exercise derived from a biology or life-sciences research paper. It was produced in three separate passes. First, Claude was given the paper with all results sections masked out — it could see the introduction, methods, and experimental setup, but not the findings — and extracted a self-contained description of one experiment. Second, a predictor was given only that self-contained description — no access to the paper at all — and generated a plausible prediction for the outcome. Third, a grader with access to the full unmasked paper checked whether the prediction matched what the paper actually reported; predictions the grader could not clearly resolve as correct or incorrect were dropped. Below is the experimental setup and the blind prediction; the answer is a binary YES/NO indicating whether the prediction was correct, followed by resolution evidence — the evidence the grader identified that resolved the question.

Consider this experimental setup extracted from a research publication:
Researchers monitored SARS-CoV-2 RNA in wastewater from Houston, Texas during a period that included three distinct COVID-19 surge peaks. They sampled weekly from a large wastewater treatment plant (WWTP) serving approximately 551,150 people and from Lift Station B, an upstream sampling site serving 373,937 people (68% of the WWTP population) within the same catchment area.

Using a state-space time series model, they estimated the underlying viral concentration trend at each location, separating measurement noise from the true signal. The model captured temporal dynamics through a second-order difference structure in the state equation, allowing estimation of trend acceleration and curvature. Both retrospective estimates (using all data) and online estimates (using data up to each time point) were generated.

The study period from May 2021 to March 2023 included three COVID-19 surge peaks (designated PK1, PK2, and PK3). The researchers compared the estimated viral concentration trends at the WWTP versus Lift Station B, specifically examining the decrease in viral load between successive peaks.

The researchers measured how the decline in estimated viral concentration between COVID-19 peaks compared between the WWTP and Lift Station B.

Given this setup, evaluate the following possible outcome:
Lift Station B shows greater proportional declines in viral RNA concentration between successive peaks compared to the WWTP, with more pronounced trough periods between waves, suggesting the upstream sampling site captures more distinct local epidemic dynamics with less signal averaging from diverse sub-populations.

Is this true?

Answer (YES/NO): NO